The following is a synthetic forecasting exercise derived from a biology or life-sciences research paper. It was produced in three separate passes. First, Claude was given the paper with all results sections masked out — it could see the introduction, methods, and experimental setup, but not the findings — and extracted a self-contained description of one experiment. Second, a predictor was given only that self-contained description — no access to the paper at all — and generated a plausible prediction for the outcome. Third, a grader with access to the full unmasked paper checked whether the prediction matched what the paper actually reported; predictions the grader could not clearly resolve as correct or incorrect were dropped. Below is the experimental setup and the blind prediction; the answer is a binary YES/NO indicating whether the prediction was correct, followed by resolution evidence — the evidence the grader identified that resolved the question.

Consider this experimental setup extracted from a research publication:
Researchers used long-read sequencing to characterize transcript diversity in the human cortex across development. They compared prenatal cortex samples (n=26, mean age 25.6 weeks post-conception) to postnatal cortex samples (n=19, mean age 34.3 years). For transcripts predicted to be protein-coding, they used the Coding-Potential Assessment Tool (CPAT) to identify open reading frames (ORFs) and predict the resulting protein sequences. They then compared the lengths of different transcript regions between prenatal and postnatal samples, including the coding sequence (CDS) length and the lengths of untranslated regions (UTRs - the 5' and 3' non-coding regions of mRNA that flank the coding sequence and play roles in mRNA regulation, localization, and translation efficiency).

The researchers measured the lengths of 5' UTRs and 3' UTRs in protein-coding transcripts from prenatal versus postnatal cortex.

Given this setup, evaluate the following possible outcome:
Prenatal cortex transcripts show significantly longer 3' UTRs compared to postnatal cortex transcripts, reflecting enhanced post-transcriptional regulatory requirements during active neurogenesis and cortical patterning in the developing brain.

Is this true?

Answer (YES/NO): NO